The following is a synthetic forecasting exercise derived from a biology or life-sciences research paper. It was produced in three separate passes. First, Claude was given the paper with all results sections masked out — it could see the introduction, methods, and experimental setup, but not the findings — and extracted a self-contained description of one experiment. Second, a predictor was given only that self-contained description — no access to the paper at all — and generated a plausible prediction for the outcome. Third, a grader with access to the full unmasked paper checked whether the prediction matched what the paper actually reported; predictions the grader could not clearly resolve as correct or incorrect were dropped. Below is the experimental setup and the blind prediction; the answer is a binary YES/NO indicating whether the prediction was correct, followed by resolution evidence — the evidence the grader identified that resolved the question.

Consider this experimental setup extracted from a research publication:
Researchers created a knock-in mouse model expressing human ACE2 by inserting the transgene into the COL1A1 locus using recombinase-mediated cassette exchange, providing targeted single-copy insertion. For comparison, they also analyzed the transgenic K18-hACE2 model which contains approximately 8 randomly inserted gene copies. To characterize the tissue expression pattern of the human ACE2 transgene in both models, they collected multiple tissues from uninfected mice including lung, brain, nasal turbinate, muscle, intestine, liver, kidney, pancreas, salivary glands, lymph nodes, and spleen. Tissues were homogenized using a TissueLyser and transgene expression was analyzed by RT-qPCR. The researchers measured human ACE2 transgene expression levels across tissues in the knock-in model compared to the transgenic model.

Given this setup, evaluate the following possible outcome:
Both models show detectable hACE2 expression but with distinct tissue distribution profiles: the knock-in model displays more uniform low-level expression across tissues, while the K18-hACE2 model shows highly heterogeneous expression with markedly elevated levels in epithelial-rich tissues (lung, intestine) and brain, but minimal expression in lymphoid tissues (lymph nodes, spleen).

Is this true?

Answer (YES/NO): NO